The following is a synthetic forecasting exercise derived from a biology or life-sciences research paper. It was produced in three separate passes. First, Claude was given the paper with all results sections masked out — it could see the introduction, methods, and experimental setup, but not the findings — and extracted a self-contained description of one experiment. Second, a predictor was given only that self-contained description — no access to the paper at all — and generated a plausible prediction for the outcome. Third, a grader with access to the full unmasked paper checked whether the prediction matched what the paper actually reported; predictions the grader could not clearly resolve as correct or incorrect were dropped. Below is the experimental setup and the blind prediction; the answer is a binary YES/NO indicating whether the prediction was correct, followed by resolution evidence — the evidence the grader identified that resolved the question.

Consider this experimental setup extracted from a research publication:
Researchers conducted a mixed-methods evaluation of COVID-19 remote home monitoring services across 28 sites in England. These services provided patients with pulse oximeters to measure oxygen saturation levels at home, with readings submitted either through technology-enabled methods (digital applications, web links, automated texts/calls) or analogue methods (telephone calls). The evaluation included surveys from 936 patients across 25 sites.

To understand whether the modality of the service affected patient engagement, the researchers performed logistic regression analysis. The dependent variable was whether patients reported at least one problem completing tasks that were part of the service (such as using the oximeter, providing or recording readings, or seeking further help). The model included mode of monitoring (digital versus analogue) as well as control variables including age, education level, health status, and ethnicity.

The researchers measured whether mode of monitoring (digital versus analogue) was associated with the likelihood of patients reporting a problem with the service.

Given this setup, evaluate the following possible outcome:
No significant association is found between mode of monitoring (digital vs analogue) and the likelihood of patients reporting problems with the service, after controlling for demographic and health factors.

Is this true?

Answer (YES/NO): YES